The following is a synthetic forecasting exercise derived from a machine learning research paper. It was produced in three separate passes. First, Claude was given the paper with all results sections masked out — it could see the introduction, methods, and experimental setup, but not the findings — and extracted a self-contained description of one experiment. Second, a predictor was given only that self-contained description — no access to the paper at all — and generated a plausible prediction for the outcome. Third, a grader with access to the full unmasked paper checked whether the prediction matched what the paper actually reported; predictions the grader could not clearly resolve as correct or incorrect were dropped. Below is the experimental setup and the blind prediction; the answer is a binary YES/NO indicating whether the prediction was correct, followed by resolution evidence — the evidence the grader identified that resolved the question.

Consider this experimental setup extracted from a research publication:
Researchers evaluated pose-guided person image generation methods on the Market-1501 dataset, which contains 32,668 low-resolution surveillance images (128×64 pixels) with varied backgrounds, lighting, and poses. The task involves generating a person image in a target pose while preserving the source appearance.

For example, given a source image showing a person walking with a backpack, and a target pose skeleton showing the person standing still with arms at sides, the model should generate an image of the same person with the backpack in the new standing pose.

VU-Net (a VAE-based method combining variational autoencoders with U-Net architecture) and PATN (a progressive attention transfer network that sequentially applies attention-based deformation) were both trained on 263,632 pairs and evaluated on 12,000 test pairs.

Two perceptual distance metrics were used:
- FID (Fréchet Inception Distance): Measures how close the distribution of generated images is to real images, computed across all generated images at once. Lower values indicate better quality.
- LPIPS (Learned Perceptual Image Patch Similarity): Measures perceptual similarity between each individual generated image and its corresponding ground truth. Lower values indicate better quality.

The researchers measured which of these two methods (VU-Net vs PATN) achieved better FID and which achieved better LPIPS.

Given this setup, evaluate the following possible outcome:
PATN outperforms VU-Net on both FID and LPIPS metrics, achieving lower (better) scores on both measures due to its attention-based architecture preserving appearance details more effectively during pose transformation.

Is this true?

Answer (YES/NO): NO